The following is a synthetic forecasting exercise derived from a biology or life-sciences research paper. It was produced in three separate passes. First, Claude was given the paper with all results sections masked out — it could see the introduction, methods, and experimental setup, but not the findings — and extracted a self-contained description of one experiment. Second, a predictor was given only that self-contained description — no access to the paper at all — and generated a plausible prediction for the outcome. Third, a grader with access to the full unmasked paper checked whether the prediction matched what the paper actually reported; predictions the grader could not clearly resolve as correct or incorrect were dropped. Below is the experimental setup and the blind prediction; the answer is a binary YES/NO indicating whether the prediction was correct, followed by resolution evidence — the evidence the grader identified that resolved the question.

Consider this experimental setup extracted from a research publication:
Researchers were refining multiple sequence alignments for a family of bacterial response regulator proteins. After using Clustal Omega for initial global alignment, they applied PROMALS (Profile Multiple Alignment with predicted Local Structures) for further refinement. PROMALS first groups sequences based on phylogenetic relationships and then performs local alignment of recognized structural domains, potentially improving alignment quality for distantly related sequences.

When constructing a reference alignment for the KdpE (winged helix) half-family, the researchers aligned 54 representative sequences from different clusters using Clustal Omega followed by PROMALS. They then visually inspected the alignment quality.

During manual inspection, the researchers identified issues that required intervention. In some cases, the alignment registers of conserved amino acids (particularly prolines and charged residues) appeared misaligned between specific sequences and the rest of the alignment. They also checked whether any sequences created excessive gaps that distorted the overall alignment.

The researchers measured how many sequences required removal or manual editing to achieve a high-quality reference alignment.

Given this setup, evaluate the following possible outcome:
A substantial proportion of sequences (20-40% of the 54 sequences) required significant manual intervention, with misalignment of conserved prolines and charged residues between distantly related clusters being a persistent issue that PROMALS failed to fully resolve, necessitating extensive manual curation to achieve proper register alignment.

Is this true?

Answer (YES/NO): NO